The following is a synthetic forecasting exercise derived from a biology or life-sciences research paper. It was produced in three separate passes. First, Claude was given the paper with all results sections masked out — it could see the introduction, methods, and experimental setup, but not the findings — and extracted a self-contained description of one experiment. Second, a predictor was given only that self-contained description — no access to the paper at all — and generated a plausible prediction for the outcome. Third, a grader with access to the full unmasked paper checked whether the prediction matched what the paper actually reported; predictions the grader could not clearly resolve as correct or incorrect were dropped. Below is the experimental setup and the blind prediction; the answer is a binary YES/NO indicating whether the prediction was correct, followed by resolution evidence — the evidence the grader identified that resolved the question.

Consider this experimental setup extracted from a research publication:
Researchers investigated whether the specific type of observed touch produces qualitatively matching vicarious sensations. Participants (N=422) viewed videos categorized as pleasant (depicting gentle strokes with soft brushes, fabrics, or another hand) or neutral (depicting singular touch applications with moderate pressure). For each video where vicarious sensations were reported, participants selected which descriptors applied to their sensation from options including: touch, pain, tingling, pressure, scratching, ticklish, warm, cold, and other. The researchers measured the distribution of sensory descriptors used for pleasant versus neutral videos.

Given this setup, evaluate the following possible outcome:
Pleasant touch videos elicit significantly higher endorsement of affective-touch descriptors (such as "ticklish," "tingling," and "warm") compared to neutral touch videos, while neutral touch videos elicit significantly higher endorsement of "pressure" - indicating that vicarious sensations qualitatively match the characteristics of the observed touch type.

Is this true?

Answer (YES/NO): YES